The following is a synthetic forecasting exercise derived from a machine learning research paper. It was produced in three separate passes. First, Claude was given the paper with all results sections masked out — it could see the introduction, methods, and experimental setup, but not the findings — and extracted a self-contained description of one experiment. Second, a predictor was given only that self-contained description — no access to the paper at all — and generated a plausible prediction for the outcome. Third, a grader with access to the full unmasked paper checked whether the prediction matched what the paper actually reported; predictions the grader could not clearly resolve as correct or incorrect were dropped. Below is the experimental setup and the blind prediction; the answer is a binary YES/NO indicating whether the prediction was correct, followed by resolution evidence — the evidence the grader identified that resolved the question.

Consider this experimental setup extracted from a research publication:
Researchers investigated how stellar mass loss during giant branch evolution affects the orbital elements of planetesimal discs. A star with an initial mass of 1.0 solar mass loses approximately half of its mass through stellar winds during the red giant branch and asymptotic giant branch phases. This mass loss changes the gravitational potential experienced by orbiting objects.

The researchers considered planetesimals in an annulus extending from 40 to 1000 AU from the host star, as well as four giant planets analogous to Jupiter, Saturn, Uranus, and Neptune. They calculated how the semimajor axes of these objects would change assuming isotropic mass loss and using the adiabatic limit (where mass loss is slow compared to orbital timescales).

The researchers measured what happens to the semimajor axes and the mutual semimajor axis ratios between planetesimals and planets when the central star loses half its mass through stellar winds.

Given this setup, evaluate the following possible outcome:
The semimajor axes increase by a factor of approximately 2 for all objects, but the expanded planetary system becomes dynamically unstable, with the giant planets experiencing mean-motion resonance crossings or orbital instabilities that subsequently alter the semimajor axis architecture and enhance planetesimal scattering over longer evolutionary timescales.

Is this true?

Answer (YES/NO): NO